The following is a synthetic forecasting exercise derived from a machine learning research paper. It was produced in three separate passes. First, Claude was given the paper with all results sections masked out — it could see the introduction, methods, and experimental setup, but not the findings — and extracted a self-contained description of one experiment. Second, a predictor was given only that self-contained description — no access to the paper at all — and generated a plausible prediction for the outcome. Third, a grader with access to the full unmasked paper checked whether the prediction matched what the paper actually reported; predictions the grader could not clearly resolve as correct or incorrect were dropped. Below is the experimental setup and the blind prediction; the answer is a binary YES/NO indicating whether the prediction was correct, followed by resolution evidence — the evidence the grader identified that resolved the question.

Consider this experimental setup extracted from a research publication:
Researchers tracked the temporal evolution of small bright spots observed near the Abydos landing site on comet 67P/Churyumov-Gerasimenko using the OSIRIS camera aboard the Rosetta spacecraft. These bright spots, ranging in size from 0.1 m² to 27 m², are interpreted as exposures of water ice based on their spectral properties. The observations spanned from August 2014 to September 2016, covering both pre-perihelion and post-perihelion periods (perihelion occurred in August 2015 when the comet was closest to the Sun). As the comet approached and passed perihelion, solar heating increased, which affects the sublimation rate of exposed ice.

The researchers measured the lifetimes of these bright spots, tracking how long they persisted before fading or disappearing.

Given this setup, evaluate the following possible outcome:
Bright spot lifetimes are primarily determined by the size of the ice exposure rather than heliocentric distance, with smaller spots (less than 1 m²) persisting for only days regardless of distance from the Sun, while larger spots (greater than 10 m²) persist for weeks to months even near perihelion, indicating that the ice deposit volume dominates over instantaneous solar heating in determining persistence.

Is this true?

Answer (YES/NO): NO